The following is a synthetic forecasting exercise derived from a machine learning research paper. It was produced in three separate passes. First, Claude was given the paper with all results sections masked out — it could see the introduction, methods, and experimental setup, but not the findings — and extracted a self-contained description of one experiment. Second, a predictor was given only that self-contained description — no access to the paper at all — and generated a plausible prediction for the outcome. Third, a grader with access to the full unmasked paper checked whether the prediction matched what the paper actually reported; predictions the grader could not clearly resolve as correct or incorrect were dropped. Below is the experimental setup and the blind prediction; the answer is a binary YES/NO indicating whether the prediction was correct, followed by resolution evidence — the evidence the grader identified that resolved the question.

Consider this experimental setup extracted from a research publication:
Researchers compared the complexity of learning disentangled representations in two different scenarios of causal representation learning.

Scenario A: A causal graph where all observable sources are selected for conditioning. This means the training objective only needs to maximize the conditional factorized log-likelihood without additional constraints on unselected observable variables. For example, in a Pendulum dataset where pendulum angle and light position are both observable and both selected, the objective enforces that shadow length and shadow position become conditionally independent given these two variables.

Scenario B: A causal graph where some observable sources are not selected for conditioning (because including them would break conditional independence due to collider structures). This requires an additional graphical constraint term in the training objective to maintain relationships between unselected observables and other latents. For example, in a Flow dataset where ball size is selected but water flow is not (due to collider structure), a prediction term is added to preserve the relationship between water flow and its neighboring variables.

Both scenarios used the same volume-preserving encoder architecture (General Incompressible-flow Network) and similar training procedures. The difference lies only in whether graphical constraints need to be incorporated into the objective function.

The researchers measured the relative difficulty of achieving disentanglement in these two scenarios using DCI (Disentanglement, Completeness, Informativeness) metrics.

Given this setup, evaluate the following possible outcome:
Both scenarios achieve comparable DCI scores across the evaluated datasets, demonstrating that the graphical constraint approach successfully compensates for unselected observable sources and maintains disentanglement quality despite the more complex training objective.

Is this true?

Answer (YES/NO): NO